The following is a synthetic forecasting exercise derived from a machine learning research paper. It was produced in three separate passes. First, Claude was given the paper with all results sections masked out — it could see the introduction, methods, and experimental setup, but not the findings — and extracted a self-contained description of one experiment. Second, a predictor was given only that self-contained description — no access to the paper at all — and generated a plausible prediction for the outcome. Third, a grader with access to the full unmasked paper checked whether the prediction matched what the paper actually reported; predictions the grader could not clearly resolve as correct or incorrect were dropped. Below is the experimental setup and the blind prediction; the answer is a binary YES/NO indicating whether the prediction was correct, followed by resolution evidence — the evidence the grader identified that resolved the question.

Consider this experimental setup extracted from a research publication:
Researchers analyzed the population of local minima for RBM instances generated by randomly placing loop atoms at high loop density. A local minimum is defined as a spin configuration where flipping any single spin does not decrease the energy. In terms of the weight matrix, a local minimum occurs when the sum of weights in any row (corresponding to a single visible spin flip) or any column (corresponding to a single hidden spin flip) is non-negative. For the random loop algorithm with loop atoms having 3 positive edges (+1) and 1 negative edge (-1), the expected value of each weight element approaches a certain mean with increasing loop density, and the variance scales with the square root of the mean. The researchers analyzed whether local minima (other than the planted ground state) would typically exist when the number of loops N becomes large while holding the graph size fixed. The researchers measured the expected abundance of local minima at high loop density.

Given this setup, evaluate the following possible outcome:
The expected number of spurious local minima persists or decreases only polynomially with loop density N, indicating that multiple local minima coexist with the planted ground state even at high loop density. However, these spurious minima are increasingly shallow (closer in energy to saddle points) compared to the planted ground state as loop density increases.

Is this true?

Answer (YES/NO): NO